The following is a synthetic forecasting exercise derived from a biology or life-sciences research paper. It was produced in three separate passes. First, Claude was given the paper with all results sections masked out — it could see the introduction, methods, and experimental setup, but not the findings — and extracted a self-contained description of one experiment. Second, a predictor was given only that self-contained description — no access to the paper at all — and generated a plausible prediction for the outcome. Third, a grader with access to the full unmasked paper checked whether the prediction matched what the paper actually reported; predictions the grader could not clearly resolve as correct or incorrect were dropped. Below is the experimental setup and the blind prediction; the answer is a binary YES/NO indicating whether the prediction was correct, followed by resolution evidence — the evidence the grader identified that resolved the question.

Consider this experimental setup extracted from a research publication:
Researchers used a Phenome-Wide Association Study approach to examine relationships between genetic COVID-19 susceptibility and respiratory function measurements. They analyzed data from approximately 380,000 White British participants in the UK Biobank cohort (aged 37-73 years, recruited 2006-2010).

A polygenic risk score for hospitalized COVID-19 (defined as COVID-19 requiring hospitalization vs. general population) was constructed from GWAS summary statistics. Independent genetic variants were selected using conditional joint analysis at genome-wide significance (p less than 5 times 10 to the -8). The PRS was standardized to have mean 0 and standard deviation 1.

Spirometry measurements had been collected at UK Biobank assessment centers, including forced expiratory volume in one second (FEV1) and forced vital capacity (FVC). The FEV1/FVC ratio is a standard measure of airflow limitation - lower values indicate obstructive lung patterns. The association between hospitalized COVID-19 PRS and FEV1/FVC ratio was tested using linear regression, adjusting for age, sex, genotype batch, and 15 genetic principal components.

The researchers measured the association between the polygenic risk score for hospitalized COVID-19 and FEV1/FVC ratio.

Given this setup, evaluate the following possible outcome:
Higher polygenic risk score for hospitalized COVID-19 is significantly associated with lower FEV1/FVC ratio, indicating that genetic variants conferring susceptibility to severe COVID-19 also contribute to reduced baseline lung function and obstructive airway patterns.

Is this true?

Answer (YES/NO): YES